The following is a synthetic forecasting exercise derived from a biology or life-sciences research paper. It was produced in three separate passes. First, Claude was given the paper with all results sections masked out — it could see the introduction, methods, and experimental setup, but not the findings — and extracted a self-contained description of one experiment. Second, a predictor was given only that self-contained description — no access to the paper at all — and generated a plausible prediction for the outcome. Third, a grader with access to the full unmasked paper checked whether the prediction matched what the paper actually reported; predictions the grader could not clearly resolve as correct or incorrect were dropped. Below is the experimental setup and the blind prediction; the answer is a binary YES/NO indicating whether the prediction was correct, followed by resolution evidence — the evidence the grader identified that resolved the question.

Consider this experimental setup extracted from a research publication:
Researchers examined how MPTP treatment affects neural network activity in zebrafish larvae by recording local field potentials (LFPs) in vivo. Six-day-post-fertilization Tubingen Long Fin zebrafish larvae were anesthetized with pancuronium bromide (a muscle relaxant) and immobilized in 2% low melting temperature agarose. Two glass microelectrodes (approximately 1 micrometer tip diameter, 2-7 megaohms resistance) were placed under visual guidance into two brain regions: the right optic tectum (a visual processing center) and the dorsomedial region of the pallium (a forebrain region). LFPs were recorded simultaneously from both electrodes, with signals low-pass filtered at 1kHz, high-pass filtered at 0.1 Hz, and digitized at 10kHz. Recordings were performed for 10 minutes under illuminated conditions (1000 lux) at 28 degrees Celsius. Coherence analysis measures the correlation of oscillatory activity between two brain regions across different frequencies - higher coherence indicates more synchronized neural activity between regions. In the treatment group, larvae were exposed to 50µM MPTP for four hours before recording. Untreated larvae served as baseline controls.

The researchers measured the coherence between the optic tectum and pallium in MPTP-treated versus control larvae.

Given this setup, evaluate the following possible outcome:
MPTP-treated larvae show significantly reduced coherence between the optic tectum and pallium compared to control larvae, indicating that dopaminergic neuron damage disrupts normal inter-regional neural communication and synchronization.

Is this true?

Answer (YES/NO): NO